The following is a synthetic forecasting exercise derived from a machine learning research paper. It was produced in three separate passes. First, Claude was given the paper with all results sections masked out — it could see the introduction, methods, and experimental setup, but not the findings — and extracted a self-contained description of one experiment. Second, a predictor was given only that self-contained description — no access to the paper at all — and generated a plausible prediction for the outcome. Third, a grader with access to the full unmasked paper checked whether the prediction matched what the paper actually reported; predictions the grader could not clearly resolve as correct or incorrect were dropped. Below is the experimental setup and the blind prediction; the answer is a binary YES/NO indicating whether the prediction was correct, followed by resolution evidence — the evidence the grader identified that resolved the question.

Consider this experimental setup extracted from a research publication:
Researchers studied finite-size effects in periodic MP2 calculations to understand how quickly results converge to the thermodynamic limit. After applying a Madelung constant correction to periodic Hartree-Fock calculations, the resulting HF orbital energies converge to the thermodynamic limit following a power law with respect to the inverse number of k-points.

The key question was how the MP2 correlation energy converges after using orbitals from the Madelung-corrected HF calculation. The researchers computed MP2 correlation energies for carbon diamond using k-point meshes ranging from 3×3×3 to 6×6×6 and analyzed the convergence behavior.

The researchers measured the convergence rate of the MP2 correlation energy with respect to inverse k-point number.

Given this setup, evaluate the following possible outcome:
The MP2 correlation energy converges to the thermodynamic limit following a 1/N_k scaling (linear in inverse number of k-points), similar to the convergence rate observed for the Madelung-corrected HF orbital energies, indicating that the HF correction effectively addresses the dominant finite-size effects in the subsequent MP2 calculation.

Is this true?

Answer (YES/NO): YES